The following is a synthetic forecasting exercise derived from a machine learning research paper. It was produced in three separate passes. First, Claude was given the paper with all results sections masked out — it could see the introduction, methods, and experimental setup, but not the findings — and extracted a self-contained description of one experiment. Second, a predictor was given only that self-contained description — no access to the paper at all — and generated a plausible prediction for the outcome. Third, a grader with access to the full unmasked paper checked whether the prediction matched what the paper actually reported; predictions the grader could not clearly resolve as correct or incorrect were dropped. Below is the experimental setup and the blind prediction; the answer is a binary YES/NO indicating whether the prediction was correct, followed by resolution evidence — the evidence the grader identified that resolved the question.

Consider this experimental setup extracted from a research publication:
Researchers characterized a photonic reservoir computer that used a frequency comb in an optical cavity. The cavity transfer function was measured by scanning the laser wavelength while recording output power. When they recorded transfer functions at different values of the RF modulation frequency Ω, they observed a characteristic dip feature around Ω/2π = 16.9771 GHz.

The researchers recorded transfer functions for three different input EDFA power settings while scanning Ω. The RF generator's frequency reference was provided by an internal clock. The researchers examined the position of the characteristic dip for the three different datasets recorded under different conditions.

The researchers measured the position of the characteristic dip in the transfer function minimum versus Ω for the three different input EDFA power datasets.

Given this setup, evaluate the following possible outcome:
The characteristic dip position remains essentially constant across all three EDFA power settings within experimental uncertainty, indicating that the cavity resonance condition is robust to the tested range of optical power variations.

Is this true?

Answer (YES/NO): NO